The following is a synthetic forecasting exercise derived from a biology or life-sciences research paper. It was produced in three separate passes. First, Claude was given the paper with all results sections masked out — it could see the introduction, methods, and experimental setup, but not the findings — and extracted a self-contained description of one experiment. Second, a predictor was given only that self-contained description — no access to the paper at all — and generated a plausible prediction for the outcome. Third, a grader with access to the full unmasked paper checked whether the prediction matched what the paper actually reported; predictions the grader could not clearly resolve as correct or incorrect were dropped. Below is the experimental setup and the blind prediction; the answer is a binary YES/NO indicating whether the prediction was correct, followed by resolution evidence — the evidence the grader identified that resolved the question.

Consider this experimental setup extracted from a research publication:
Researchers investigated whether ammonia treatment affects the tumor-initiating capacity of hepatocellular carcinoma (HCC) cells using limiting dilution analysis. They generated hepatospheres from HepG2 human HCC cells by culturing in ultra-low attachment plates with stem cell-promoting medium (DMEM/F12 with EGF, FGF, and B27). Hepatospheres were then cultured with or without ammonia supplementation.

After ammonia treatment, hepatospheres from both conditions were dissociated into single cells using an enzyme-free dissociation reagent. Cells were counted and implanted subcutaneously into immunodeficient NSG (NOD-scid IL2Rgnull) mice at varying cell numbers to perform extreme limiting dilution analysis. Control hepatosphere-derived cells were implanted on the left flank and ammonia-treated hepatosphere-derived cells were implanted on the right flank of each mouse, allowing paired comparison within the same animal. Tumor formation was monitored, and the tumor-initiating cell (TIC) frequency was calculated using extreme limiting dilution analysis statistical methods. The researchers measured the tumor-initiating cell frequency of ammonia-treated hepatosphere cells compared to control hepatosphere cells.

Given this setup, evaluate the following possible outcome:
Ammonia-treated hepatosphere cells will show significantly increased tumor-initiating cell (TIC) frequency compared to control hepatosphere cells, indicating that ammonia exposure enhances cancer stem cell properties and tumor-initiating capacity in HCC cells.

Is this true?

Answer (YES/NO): YES